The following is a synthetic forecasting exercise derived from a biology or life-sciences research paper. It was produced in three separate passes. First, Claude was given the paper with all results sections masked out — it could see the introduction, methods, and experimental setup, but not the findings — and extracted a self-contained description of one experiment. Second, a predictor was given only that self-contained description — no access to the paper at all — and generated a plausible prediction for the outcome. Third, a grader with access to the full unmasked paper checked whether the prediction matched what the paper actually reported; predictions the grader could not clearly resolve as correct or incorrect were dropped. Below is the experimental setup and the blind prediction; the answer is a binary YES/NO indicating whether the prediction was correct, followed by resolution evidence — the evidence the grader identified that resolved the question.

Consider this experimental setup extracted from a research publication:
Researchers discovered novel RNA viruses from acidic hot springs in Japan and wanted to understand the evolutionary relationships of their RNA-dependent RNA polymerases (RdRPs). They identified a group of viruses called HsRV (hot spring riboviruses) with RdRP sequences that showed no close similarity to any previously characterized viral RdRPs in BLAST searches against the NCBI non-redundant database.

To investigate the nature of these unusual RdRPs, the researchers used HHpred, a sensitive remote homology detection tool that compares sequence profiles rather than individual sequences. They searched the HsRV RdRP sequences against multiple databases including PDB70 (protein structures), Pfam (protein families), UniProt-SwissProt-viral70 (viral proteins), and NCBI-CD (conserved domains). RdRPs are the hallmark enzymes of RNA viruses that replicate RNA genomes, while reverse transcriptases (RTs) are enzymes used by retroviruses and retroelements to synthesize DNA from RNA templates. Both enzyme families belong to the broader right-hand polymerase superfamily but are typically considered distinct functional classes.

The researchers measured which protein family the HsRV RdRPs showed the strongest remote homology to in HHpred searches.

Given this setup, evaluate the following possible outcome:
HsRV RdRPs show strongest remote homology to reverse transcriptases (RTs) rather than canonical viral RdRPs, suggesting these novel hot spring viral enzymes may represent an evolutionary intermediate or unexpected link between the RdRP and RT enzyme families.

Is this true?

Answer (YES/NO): NO